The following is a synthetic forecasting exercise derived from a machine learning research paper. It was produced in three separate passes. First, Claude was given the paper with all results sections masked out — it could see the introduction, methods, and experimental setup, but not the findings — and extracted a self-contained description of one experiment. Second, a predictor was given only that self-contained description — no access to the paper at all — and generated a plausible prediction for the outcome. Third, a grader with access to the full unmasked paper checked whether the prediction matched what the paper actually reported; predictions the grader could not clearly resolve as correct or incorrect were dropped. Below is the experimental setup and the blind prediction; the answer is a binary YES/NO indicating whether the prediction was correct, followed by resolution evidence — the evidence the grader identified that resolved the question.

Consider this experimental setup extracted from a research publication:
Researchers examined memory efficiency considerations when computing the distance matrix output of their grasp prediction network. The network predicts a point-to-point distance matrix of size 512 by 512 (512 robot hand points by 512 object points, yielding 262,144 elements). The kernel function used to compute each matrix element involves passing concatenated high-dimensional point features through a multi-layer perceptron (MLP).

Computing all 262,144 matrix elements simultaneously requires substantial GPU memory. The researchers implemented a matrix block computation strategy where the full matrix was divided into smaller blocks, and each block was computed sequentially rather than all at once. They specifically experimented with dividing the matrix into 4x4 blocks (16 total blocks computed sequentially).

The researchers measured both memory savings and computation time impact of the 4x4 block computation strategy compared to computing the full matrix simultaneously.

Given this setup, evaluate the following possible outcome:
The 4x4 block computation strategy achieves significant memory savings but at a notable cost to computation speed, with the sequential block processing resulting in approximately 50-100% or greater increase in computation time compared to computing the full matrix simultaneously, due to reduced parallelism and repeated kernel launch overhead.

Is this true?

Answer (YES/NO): NO